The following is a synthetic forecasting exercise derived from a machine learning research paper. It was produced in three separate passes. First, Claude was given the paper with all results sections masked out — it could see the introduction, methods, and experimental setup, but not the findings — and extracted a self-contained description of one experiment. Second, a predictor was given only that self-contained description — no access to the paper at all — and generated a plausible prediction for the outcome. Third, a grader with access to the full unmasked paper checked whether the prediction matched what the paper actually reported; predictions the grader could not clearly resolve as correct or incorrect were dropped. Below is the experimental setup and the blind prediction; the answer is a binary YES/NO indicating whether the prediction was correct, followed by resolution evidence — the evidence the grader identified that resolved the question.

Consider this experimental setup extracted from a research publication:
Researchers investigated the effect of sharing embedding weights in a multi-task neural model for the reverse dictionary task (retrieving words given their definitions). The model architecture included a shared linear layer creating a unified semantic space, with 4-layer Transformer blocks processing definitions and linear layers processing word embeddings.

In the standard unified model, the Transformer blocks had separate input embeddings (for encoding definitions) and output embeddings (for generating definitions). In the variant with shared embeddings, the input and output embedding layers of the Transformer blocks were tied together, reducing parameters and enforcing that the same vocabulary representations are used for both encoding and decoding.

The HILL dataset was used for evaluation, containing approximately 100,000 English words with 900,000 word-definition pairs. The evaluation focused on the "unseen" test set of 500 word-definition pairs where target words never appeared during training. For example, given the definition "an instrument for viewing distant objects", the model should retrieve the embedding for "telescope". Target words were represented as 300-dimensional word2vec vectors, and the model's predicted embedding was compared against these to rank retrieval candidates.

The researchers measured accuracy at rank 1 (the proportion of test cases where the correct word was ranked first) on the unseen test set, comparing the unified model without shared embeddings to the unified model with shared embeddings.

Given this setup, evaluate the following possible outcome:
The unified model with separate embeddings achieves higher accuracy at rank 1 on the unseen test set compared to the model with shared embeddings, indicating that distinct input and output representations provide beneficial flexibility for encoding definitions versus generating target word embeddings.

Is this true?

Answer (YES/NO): YES